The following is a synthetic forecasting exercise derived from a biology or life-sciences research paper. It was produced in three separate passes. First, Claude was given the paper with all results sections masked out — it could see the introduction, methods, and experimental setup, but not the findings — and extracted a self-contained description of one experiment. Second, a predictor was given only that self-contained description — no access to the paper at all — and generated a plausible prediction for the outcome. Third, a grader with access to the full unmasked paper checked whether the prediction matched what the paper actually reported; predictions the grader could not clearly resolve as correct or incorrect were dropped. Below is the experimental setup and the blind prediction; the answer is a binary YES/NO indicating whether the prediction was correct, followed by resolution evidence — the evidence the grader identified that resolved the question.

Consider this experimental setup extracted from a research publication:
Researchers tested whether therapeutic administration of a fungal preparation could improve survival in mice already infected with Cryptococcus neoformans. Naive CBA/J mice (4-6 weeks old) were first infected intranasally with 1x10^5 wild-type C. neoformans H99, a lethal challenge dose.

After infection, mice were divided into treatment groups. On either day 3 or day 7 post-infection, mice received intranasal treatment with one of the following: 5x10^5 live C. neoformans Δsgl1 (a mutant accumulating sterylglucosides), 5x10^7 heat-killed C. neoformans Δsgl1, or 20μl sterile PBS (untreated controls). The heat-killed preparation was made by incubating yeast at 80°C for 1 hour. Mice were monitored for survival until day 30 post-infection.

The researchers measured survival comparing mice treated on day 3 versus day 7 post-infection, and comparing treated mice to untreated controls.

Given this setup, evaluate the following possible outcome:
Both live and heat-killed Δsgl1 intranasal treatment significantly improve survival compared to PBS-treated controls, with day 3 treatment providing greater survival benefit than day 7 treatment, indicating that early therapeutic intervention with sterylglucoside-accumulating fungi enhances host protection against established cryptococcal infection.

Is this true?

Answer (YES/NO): YES